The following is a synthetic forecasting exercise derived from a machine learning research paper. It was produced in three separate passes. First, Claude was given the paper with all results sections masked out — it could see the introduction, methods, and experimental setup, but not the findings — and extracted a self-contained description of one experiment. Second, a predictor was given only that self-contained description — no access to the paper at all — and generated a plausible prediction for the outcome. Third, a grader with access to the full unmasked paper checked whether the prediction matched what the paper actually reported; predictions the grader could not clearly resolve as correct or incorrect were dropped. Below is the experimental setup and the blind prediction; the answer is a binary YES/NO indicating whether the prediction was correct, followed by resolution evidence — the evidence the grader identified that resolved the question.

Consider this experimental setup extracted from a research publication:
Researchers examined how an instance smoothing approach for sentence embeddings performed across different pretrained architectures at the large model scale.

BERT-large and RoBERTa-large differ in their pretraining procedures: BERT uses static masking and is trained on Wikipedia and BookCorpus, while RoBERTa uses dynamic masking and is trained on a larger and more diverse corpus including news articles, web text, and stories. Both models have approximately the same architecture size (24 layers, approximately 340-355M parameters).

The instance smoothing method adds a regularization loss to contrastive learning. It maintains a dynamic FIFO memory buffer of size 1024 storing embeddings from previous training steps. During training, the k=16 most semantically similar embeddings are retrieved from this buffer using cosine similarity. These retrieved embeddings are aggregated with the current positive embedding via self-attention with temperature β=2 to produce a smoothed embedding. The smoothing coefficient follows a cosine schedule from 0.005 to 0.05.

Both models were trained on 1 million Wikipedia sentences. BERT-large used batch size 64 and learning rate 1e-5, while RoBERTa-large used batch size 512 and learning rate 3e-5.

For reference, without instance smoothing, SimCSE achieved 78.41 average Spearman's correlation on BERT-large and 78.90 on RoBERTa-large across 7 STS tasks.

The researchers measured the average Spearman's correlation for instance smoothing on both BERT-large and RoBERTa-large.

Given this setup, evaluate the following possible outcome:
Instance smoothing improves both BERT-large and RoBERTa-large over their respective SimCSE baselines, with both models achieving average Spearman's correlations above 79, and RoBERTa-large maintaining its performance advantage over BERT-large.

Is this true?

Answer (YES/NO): NO